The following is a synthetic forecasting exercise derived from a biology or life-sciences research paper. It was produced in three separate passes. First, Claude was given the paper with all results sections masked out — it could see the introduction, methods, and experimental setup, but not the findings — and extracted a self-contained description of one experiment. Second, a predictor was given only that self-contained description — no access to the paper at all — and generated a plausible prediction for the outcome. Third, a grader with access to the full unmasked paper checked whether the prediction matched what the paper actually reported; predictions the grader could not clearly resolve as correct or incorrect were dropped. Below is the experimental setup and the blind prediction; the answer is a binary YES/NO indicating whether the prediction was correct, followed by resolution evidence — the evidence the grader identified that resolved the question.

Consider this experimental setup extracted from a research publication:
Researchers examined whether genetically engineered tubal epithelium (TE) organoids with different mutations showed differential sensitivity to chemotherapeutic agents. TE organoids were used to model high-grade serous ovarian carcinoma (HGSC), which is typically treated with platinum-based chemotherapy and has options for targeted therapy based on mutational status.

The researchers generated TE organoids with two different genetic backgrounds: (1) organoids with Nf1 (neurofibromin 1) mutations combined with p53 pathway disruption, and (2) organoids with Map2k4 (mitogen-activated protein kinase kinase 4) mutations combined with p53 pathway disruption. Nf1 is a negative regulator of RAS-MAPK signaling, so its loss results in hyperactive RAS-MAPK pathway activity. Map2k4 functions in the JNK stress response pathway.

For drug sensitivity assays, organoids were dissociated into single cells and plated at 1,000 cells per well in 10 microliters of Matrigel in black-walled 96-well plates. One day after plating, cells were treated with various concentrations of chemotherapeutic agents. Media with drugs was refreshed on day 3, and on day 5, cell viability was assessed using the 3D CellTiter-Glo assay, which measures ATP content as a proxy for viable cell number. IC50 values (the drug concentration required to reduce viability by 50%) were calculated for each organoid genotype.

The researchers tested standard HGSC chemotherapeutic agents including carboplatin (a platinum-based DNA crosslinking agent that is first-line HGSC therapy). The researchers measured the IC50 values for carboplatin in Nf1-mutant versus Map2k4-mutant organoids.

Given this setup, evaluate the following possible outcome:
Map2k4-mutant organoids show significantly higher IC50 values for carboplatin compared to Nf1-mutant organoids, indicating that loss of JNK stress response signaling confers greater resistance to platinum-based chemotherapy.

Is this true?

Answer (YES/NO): NO